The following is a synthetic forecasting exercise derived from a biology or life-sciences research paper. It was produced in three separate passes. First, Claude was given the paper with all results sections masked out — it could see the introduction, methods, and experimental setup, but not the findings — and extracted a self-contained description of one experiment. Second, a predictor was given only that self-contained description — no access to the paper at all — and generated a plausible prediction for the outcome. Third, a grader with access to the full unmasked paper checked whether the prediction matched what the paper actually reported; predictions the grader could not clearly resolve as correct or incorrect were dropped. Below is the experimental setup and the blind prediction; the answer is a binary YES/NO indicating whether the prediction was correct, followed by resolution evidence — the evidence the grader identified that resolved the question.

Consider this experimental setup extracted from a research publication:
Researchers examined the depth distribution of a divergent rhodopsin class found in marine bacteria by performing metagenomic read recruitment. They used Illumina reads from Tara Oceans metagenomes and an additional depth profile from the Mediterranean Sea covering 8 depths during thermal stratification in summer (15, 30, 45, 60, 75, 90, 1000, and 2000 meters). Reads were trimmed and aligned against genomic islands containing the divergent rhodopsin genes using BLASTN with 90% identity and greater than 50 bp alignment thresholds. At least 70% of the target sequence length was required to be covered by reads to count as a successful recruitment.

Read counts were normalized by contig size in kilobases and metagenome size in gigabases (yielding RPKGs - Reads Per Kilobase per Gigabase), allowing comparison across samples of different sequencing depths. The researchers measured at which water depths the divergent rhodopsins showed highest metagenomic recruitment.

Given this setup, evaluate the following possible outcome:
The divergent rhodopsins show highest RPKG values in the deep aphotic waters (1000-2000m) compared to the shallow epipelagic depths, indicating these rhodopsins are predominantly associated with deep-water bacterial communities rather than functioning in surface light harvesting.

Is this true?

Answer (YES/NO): NO